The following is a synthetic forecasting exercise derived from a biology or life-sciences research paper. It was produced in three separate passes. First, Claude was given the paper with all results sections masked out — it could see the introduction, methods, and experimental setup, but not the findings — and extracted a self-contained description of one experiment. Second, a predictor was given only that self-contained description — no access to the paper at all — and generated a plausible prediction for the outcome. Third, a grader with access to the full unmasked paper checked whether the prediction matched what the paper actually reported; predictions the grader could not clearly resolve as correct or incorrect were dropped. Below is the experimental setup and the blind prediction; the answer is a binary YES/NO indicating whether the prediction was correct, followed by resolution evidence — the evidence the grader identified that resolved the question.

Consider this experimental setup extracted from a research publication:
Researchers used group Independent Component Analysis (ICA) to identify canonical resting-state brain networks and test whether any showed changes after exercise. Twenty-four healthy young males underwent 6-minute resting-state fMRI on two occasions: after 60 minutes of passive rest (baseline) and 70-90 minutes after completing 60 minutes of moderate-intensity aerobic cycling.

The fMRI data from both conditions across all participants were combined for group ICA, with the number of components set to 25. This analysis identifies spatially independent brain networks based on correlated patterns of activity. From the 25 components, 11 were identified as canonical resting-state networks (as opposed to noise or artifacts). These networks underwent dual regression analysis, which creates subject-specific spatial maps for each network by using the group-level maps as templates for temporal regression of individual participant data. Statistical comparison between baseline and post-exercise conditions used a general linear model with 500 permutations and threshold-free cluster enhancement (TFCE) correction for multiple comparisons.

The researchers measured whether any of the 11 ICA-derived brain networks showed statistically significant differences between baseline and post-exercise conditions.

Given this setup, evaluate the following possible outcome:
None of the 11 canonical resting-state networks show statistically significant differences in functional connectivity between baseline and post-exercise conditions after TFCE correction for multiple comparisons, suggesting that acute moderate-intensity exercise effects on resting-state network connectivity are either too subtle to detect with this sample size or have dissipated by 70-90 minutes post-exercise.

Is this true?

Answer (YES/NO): YES